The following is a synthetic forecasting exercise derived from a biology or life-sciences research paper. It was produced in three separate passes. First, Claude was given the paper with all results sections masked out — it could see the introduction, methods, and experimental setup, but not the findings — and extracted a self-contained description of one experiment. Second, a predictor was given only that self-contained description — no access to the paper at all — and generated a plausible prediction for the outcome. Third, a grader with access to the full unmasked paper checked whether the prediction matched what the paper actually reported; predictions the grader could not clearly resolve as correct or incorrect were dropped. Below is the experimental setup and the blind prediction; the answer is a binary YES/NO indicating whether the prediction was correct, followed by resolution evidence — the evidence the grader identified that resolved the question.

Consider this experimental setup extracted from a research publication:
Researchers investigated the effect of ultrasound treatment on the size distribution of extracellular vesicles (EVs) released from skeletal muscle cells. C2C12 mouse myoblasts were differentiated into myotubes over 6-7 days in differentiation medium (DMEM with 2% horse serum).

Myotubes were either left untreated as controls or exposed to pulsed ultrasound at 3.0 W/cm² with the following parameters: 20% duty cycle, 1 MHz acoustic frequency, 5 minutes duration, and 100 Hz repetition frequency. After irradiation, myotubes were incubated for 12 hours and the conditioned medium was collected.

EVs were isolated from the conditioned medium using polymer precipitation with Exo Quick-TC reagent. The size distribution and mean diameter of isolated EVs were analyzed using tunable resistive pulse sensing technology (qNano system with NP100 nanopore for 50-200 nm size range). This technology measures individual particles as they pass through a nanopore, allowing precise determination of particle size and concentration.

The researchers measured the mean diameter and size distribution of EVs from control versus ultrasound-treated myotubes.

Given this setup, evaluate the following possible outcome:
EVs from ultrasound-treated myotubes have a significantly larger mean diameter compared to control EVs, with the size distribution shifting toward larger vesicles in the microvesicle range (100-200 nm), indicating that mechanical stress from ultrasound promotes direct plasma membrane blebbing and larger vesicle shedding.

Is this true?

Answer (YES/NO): NO